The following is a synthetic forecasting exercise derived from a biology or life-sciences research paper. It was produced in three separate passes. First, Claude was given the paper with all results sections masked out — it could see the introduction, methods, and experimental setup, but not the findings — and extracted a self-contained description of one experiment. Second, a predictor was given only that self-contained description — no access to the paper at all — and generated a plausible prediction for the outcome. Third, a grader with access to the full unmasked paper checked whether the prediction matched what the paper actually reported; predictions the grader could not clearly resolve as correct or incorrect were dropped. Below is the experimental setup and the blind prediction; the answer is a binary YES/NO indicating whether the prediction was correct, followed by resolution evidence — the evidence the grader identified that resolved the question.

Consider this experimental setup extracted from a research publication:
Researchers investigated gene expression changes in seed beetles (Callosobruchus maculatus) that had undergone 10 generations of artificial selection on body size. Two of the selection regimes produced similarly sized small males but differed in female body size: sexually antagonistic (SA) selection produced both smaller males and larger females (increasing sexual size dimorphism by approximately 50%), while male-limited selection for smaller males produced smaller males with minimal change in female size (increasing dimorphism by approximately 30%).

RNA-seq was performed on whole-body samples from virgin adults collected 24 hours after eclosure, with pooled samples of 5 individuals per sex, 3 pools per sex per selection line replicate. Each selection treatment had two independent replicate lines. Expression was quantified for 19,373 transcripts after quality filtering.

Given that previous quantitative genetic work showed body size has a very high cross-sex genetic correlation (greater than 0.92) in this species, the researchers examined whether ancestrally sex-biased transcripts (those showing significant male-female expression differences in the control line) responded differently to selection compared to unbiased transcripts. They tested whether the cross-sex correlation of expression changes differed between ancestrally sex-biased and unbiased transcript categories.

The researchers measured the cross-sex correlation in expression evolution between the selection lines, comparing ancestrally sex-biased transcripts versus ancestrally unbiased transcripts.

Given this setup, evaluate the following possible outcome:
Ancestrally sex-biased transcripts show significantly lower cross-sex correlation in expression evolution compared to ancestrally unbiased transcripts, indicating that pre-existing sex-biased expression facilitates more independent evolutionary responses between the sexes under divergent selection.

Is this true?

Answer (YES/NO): YES